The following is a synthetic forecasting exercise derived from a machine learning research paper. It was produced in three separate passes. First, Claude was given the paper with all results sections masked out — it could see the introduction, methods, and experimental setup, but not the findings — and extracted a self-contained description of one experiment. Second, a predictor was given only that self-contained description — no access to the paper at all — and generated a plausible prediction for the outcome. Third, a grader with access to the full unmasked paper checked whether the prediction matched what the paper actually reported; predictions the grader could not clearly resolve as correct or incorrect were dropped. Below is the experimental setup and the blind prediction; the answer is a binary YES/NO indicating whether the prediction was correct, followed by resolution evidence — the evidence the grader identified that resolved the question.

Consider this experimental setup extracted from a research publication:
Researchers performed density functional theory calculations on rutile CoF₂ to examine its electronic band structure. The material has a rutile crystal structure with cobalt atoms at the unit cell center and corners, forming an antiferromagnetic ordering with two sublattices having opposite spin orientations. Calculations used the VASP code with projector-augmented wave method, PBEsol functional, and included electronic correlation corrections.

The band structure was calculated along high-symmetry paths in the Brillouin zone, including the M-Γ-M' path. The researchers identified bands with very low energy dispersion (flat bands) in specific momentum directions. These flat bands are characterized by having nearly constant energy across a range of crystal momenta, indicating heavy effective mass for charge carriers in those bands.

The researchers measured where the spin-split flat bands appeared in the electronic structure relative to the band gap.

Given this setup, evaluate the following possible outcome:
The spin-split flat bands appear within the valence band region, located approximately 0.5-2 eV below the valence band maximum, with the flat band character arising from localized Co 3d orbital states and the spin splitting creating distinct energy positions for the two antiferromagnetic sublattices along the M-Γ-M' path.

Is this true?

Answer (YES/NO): NO